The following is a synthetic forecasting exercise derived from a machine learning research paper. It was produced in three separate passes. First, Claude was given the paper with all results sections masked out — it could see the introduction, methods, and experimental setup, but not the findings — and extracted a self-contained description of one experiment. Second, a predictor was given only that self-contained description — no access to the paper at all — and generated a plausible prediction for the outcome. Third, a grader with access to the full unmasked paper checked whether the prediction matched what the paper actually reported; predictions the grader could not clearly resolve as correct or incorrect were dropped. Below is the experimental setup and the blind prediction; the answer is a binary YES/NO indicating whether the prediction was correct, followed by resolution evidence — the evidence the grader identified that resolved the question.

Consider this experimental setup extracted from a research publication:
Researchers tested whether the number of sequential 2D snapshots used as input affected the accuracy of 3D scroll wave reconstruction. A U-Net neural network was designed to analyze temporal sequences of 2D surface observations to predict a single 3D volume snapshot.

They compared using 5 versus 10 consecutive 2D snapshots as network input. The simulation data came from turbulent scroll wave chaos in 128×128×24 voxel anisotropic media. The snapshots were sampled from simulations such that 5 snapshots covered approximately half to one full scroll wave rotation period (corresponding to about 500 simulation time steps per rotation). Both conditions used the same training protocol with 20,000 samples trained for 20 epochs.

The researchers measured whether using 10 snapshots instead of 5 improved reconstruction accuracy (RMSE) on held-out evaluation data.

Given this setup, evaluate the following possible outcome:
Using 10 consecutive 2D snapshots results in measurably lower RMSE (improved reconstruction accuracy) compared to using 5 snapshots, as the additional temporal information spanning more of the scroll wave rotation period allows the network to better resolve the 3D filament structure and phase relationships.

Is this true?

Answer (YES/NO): NO